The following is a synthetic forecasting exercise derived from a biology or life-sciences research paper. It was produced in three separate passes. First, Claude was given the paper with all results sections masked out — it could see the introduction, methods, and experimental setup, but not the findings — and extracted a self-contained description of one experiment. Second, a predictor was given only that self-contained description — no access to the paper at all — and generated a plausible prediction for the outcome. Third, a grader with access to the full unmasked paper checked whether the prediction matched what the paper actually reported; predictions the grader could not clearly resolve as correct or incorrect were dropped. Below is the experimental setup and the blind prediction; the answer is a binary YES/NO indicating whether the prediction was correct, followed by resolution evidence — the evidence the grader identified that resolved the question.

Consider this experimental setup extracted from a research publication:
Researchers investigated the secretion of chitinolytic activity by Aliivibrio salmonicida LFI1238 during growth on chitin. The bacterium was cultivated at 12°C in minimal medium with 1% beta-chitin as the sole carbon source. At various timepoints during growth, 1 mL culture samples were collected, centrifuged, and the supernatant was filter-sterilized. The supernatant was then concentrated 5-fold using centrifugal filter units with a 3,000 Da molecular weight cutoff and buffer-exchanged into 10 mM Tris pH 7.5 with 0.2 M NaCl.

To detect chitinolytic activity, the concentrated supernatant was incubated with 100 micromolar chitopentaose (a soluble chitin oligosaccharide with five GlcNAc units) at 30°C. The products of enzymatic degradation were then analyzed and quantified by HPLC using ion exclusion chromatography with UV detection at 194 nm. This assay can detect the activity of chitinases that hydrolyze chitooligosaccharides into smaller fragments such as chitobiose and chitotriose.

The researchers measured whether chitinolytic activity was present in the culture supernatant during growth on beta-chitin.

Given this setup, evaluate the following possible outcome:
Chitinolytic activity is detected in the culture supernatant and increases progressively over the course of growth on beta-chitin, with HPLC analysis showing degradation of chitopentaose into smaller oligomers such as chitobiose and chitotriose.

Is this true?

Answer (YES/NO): YES